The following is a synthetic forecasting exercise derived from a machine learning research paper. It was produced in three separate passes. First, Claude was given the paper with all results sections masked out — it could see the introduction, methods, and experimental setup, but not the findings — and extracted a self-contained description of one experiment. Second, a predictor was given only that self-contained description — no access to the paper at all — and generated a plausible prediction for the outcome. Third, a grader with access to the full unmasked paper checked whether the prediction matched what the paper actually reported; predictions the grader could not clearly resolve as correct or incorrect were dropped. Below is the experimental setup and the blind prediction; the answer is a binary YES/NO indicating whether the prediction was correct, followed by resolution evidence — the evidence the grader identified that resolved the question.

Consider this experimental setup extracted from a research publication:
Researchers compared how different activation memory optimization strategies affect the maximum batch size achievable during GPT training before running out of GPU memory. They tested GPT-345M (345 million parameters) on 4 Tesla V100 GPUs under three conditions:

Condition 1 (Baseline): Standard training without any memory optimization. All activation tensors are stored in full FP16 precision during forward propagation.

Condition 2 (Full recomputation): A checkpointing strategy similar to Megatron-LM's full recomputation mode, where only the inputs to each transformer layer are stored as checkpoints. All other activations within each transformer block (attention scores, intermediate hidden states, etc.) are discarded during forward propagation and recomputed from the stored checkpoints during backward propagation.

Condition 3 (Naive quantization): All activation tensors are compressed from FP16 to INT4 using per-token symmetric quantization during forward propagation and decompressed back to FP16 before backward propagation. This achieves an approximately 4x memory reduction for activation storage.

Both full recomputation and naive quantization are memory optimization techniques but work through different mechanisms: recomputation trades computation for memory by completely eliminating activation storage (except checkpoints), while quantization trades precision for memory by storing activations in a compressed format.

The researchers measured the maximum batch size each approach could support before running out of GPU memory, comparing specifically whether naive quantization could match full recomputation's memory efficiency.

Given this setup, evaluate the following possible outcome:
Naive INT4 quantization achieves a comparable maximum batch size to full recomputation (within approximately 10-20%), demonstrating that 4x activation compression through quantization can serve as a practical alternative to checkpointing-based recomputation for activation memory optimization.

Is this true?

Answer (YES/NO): NO